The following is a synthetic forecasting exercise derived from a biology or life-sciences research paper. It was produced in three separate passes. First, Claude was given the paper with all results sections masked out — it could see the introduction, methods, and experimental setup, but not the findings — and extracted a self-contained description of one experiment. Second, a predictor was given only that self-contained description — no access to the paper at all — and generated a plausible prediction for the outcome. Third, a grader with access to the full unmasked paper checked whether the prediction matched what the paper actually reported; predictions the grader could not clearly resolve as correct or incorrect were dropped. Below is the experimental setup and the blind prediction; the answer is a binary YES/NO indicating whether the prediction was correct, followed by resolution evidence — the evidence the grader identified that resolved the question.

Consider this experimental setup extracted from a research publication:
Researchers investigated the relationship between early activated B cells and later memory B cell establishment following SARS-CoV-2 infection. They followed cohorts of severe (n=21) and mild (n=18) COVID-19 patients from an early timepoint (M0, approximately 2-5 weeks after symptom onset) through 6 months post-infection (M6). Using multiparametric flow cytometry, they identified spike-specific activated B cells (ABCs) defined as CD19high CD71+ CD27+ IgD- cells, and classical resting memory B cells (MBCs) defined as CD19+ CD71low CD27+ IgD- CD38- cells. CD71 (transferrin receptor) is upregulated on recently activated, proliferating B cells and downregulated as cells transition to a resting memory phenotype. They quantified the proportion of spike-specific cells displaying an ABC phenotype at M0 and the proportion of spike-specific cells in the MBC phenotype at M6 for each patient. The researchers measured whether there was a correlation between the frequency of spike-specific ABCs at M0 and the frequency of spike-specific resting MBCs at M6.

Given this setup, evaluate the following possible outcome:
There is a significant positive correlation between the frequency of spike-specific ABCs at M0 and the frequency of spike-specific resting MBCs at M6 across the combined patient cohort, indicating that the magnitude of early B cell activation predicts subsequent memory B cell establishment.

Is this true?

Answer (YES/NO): YES